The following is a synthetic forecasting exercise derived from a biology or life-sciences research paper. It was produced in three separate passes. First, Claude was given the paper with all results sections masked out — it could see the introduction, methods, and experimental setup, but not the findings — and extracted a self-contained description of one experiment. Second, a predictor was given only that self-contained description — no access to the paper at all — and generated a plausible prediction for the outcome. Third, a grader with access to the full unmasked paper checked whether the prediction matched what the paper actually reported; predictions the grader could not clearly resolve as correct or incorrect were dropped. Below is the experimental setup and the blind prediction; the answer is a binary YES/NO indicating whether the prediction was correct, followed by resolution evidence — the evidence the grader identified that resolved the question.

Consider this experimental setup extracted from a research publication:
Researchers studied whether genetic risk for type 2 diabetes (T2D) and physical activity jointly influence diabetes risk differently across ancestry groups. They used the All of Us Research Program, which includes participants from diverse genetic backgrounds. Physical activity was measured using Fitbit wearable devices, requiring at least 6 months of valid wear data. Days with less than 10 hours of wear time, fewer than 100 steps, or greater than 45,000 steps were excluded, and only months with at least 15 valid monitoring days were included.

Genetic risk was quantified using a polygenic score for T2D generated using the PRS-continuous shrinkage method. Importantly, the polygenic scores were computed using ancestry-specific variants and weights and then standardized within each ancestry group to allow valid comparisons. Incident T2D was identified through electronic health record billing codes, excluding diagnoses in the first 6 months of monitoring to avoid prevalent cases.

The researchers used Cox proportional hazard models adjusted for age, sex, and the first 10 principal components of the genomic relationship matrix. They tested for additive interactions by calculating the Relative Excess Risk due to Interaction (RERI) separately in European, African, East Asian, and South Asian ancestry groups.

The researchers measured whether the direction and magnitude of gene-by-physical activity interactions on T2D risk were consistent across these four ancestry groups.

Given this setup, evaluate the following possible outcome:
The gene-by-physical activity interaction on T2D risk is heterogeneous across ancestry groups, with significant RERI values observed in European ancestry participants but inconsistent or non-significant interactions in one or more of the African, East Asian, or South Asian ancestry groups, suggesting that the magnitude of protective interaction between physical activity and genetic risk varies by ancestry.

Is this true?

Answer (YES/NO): YES